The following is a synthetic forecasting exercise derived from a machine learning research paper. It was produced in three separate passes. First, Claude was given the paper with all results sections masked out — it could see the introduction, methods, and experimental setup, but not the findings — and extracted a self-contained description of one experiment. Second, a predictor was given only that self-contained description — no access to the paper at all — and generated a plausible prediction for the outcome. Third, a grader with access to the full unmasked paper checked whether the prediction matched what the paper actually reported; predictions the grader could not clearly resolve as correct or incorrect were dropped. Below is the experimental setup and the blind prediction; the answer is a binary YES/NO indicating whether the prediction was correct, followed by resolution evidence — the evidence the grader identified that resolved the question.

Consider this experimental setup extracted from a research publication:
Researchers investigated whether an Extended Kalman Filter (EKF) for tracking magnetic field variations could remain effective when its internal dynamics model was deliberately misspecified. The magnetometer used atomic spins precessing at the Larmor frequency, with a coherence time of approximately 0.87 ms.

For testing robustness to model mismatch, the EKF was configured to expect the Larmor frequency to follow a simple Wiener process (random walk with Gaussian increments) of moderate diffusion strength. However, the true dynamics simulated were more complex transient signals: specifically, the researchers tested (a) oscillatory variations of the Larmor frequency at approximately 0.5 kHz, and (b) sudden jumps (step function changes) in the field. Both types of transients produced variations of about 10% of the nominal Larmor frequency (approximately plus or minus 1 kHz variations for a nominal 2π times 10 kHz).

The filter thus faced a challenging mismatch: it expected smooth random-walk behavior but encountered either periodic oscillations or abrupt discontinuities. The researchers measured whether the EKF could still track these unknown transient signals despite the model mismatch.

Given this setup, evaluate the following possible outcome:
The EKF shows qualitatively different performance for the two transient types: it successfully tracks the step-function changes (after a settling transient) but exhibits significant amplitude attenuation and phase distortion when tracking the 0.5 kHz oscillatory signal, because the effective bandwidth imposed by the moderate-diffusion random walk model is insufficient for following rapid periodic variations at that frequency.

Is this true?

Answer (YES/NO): NO